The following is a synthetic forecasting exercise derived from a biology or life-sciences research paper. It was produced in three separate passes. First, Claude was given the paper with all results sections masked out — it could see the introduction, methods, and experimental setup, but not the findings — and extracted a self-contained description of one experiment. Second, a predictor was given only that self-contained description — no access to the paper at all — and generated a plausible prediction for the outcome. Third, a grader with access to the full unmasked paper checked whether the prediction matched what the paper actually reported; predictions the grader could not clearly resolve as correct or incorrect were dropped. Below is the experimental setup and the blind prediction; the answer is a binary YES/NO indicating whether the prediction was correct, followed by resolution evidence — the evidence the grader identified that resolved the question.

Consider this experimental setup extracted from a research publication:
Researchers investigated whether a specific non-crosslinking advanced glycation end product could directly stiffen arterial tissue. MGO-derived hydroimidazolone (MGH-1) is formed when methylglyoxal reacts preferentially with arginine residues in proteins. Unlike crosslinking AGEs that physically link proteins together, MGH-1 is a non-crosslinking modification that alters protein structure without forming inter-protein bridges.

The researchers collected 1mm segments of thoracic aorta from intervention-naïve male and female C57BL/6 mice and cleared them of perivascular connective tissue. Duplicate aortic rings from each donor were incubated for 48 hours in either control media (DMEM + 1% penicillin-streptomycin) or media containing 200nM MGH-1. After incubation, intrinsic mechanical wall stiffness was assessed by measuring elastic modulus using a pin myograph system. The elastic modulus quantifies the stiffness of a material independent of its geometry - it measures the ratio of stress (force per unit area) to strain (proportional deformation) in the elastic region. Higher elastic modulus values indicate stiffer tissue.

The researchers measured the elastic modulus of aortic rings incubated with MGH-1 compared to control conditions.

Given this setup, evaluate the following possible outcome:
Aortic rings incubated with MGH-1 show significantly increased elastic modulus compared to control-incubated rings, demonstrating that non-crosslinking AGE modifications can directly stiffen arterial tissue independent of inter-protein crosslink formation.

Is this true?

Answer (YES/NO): YES